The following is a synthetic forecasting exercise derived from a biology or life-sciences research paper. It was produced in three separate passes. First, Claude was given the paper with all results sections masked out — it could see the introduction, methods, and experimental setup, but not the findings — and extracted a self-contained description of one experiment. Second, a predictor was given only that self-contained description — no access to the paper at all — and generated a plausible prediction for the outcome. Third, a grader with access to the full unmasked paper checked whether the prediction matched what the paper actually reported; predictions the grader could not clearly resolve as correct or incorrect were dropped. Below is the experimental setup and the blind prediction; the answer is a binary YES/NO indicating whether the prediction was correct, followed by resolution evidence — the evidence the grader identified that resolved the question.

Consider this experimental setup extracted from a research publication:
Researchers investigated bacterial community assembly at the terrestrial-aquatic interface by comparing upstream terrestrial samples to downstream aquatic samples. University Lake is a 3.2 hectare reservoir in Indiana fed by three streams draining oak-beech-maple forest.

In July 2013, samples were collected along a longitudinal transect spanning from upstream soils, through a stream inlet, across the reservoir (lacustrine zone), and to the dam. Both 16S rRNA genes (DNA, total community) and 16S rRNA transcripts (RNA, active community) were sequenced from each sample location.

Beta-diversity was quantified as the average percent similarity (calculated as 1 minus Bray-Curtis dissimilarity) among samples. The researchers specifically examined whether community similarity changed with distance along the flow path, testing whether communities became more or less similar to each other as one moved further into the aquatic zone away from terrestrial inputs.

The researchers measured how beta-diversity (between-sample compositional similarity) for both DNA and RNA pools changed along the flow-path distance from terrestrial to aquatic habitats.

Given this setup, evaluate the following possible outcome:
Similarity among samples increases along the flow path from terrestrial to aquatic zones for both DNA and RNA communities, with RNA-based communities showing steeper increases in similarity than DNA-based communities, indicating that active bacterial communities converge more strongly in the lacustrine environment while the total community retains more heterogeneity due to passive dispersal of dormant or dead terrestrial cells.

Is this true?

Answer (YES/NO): NO